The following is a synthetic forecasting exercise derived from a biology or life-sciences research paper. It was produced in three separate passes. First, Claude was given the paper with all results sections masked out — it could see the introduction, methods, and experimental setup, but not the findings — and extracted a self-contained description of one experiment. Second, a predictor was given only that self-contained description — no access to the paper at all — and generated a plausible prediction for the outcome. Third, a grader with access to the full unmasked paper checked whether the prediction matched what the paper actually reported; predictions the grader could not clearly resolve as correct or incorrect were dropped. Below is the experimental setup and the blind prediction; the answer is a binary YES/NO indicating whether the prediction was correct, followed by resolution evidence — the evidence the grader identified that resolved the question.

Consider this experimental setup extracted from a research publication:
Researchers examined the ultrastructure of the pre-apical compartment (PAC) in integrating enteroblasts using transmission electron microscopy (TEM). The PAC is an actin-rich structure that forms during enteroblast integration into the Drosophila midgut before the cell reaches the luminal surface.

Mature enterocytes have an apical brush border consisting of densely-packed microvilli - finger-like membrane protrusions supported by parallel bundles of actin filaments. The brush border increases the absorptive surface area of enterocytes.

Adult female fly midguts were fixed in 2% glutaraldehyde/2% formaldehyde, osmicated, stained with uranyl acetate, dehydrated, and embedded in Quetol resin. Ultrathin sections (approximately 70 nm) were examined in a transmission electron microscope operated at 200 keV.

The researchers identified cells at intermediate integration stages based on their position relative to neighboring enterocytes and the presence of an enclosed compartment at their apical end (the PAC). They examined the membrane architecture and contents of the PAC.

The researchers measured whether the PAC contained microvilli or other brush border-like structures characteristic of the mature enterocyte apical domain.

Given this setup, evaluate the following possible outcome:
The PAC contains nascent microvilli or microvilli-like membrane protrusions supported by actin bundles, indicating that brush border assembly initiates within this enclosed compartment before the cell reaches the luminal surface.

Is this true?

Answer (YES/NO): YES